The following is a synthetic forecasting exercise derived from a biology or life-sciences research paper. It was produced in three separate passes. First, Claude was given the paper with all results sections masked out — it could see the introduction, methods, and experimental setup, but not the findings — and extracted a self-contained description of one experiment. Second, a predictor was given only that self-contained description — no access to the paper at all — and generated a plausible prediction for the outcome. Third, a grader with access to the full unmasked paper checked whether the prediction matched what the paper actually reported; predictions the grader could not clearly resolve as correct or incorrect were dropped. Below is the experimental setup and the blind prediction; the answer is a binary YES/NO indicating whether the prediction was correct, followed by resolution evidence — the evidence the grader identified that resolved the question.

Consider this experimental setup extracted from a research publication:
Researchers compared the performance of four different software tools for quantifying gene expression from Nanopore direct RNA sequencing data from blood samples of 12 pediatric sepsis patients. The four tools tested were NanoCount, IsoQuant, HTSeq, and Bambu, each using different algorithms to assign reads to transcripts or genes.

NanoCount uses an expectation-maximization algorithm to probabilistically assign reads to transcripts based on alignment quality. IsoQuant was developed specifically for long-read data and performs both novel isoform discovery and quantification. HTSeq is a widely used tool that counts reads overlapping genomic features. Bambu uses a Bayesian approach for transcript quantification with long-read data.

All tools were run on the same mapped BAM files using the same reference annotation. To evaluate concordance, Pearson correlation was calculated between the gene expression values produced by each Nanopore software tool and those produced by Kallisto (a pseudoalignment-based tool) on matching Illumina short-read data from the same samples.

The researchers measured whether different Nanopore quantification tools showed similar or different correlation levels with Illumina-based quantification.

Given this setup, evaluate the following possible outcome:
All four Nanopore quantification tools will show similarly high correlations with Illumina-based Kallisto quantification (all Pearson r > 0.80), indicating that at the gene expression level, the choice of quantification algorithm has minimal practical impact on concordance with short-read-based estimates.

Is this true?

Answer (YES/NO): NO